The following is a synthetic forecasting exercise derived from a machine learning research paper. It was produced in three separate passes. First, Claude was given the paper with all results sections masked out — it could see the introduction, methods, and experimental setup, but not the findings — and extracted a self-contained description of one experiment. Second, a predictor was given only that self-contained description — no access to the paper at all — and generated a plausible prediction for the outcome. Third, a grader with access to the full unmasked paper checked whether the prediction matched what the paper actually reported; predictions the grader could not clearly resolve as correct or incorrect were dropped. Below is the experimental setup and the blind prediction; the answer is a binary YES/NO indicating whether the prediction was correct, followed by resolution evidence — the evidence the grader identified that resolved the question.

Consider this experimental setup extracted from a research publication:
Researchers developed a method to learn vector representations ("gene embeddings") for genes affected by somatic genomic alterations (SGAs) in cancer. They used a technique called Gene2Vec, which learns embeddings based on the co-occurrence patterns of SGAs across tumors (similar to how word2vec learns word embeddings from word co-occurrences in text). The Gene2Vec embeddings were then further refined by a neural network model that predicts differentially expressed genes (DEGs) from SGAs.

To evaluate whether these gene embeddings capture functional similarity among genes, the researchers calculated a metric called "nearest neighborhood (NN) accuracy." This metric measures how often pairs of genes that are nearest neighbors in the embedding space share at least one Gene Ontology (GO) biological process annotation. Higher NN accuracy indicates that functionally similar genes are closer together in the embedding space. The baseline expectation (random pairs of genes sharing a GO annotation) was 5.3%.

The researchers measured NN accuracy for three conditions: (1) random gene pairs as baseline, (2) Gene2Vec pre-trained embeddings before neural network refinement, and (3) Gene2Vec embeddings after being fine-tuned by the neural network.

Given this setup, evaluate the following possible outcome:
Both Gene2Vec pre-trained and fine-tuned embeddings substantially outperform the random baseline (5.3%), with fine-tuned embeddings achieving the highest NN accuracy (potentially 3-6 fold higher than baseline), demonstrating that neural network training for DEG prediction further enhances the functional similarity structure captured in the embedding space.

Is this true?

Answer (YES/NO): NO